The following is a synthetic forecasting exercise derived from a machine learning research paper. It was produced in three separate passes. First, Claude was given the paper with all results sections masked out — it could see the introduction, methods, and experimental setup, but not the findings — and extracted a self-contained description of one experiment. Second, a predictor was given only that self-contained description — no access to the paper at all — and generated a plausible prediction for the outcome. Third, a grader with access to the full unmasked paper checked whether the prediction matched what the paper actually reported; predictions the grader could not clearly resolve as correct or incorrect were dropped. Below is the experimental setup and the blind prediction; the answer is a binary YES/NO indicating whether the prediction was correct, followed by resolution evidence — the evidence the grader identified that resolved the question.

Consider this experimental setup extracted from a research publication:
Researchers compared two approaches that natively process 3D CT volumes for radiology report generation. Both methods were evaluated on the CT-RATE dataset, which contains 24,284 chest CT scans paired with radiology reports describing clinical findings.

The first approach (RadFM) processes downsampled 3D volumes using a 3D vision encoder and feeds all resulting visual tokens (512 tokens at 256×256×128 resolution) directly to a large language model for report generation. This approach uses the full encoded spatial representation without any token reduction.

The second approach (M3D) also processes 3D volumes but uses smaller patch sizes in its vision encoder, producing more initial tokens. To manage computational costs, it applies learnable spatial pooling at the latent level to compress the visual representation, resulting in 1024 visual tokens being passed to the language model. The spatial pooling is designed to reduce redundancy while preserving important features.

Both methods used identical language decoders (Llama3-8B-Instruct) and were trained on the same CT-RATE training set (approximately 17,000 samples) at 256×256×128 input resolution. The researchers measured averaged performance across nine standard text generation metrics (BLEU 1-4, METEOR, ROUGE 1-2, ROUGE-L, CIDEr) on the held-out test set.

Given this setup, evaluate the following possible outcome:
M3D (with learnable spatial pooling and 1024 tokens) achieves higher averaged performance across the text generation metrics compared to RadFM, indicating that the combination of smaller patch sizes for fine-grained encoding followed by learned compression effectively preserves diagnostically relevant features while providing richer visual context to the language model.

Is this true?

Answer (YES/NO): YES